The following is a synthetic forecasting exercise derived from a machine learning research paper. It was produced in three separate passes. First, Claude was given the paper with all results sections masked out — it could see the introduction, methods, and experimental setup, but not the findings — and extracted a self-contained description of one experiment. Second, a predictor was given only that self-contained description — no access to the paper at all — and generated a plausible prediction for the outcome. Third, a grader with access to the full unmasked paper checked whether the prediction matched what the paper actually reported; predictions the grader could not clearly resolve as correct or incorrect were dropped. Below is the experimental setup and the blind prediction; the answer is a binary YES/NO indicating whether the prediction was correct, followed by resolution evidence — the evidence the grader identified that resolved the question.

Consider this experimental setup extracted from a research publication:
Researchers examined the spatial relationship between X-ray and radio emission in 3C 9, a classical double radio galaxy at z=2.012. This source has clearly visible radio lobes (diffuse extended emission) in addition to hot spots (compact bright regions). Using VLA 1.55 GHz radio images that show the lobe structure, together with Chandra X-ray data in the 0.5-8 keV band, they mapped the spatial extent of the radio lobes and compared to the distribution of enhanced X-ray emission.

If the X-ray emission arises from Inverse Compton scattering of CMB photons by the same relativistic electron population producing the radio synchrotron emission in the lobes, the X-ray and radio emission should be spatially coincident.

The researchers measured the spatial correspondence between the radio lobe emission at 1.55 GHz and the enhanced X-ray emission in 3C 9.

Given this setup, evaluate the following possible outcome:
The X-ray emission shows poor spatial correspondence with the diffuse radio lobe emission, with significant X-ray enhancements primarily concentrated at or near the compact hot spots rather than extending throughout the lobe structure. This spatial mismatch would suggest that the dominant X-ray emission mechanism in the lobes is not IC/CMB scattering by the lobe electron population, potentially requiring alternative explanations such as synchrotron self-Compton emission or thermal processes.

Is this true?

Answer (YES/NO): NO